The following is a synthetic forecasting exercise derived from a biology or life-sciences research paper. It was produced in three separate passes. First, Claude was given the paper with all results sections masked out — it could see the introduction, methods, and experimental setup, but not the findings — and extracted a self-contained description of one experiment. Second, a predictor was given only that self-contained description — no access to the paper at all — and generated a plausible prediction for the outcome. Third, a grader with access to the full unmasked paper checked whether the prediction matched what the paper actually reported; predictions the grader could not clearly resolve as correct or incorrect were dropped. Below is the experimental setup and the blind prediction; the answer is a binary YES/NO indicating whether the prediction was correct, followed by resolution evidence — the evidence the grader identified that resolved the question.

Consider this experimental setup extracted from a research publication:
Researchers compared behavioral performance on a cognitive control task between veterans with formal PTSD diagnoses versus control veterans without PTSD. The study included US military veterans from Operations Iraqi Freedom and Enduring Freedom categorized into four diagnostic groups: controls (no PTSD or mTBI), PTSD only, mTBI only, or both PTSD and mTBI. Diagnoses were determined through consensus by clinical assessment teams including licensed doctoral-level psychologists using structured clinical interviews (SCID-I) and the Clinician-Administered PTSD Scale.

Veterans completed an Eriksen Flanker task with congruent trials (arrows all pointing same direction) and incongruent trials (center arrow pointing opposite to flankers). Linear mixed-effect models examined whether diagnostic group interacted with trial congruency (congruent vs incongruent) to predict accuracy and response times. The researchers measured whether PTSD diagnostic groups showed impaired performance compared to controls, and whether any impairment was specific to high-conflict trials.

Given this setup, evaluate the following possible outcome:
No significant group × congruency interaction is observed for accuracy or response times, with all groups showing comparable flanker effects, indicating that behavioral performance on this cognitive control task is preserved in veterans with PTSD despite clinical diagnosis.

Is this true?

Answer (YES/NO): YES